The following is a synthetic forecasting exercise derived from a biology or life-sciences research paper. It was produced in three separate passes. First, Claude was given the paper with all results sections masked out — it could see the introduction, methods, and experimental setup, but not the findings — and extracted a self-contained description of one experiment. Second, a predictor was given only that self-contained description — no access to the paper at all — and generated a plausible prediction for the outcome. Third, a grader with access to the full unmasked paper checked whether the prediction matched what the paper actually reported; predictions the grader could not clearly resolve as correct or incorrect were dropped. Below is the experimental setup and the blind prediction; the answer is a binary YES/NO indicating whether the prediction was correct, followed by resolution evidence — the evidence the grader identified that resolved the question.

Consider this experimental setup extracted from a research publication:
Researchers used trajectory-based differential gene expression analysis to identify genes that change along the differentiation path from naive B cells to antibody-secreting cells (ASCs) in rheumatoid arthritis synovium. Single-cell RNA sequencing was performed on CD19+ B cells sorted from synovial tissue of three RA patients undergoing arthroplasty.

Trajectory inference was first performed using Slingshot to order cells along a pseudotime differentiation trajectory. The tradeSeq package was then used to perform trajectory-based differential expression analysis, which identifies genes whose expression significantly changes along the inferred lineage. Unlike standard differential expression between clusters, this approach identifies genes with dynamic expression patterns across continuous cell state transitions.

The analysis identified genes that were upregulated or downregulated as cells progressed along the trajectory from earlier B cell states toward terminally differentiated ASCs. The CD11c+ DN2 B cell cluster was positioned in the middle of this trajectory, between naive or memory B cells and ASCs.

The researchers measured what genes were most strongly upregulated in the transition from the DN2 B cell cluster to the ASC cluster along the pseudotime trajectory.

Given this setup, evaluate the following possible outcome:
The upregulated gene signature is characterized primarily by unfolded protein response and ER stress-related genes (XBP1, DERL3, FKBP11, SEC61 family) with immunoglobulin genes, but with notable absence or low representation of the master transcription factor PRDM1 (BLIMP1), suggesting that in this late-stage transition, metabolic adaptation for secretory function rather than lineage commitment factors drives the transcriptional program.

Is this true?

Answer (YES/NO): NO